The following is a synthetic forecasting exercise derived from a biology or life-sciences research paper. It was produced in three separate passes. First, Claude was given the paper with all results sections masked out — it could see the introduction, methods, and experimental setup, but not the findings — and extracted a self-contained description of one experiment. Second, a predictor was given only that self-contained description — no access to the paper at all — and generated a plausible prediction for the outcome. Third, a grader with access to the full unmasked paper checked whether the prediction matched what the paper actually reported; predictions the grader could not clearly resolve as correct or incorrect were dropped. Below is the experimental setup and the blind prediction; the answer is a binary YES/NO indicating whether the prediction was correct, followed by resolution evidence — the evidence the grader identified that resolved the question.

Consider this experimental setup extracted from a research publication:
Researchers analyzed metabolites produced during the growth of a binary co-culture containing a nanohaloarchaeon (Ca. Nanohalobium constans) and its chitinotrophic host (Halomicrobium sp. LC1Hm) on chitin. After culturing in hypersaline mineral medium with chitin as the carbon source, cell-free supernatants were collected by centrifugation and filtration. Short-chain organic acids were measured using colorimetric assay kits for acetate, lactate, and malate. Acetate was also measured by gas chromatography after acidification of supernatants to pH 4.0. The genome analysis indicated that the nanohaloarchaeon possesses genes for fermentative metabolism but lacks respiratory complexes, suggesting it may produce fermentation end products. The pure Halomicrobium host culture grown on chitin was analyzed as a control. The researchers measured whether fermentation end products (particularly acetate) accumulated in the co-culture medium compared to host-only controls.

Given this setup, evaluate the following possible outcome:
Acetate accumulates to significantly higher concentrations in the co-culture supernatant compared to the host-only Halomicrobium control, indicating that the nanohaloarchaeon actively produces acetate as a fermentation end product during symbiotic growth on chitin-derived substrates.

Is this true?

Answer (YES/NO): YES